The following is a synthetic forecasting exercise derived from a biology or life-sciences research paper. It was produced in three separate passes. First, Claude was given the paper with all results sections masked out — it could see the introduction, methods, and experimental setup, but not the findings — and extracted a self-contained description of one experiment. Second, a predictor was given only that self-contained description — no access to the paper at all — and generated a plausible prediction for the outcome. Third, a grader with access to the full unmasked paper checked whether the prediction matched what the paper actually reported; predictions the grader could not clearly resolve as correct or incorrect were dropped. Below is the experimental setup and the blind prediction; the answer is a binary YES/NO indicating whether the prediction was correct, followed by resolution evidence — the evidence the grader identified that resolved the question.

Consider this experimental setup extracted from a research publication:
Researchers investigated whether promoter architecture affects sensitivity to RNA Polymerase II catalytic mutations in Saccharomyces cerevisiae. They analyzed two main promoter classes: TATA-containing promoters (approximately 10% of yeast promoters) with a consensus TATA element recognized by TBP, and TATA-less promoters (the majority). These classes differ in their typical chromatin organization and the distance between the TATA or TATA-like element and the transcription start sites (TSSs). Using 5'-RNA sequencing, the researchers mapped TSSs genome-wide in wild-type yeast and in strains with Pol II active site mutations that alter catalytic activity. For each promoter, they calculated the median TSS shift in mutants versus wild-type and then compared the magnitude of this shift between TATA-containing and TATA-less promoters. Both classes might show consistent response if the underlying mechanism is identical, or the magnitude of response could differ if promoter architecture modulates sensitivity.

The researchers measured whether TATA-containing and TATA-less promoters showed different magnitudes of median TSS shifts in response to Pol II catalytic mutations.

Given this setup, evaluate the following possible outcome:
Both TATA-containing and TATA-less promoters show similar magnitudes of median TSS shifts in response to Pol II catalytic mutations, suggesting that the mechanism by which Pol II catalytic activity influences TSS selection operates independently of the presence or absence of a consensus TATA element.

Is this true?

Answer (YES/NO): YES